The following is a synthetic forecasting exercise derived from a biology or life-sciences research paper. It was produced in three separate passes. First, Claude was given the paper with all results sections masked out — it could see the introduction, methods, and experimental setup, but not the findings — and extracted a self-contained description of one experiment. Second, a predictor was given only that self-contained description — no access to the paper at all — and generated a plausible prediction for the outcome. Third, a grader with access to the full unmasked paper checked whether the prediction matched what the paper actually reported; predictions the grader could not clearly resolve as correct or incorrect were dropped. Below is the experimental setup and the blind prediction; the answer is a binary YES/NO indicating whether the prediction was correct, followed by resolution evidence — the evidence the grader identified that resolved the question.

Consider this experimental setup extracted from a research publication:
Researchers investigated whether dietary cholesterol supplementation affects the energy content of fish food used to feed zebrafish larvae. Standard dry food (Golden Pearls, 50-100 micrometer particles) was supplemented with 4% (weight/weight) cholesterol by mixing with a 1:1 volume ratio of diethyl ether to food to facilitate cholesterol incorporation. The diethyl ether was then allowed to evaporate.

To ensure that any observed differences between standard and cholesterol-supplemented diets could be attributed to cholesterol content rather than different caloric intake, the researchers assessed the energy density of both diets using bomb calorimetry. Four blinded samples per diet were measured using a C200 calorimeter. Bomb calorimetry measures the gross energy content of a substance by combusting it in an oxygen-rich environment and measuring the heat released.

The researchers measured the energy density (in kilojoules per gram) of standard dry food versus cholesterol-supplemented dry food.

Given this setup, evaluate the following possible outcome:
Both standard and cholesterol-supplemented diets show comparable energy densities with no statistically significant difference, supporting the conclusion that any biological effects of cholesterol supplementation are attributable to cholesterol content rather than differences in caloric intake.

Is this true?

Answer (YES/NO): NO